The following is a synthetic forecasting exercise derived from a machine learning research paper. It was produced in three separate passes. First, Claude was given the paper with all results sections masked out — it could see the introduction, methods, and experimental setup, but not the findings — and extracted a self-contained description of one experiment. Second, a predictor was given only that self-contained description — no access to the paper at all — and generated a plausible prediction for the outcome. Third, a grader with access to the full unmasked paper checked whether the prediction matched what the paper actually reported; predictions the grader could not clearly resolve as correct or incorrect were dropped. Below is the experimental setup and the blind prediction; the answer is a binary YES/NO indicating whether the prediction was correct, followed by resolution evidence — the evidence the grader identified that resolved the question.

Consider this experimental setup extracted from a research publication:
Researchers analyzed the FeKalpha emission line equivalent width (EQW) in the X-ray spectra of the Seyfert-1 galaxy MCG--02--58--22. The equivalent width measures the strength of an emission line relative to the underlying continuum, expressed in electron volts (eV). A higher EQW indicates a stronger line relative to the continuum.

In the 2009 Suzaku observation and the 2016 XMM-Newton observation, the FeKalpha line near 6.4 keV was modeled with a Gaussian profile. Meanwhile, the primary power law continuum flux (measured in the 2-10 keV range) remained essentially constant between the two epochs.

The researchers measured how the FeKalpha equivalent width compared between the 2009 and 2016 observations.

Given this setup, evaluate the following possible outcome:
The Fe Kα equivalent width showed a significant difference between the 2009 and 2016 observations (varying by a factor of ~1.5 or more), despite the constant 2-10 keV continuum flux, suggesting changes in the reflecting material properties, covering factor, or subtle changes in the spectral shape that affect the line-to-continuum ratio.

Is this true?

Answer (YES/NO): YES